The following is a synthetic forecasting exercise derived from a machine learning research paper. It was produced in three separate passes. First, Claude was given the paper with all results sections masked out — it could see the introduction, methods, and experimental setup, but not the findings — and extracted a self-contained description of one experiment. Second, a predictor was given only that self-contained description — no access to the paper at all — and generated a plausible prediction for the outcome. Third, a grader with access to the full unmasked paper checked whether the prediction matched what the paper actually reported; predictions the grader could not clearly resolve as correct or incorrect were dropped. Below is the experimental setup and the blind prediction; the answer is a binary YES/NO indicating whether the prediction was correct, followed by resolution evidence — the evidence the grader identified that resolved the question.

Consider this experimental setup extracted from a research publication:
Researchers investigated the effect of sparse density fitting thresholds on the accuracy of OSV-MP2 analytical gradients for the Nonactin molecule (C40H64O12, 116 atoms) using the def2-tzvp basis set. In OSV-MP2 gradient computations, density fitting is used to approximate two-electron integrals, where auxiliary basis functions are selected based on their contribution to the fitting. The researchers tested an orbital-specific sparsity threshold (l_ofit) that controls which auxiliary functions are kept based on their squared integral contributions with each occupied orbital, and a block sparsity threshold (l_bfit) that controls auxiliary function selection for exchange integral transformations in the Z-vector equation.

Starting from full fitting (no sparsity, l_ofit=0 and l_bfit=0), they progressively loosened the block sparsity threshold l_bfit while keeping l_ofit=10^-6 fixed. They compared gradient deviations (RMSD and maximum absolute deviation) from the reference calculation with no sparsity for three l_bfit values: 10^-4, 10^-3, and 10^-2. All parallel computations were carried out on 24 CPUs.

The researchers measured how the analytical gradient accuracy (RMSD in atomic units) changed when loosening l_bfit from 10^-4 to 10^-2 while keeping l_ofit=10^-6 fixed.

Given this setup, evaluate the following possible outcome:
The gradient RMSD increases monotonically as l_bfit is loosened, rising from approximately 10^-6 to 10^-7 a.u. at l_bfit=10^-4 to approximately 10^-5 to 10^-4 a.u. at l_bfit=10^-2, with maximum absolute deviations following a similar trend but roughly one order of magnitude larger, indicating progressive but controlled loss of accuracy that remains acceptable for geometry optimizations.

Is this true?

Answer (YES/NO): NO